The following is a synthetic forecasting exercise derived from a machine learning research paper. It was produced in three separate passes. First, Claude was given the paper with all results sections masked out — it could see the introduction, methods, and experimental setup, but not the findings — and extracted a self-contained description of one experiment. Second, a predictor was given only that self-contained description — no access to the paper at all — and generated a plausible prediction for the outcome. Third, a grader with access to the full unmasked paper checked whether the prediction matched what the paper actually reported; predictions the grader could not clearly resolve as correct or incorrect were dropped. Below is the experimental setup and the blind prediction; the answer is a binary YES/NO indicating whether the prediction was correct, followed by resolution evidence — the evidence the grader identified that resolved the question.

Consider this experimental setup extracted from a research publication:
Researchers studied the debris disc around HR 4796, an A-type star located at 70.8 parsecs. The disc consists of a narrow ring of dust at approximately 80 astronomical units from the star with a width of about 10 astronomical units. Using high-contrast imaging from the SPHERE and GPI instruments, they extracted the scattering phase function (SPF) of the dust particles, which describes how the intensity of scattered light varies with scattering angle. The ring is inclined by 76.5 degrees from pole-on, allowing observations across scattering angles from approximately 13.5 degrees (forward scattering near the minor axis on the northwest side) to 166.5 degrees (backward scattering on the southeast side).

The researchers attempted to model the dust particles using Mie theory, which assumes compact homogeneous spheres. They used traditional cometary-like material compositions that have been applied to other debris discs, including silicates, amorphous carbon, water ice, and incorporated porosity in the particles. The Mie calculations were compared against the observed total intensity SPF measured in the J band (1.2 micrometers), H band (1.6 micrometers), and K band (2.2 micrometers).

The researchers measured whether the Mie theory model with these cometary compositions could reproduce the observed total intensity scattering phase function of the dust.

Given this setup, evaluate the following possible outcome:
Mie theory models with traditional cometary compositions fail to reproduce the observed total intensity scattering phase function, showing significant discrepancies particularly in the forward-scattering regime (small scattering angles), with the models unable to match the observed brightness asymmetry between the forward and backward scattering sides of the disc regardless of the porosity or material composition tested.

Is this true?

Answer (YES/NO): NO